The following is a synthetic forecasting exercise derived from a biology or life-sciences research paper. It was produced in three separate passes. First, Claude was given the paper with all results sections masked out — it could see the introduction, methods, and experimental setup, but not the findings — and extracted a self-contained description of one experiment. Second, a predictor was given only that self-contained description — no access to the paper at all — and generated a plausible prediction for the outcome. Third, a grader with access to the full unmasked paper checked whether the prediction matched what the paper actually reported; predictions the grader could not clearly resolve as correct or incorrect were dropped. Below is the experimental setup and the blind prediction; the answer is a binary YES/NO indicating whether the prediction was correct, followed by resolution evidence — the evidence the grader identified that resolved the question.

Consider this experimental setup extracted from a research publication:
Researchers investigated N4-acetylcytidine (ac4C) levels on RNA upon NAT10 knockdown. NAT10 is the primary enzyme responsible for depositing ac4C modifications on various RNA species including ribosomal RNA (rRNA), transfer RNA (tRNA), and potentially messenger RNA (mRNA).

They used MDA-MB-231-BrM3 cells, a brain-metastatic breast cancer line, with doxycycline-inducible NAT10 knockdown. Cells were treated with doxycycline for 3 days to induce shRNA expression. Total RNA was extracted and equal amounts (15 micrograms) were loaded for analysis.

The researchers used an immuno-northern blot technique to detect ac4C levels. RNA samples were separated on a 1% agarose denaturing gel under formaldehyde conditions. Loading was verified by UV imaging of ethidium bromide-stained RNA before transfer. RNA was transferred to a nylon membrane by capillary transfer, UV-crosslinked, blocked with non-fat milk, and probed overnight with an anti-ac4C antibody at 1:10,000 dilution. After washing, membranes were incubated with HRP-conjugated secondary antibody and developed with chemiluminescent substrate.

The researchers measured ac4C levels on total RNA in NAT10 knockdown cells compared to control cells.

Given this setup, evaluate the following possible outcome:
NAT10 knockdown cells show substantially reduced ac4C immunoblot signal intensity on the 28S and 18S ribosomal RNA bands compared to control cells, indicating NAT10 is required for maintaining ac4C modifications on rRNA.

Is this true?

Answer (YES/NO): NO